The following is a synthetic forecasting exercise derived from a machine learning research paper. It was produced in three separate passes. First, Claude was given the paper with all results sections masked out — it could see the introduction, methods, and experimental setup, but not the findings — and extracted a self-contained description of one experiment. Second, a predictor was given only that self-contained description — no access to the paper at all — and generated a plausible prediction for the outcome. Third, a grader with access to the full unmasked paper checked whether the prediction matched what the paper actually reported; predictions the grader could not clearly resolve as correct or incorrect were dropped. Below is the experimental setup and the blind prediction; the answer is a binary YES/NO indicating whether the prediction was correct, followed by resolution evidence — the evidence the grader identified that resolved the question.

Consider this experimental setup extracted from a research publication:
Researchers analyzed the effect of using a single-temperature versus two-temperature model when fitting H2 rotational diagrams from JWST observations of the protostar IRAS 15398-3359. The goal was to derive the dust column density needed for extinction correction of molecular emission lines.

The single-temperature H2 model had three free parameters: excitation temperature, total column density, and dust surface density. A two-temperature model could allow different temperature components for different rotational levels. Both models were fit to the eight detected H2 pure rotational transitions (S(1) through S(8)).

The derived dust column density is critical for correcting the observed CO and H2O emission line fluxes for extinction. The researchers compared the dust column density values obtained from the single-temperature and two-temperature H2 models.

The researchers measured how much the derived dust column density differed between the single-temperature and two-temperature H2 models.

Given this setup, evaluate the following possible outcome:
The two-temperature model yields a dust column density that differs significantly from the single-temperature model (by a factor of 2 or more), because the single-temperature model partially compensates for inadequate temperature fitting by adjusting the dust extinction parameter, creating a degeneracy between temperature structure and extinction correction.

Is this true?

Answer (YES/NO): NO